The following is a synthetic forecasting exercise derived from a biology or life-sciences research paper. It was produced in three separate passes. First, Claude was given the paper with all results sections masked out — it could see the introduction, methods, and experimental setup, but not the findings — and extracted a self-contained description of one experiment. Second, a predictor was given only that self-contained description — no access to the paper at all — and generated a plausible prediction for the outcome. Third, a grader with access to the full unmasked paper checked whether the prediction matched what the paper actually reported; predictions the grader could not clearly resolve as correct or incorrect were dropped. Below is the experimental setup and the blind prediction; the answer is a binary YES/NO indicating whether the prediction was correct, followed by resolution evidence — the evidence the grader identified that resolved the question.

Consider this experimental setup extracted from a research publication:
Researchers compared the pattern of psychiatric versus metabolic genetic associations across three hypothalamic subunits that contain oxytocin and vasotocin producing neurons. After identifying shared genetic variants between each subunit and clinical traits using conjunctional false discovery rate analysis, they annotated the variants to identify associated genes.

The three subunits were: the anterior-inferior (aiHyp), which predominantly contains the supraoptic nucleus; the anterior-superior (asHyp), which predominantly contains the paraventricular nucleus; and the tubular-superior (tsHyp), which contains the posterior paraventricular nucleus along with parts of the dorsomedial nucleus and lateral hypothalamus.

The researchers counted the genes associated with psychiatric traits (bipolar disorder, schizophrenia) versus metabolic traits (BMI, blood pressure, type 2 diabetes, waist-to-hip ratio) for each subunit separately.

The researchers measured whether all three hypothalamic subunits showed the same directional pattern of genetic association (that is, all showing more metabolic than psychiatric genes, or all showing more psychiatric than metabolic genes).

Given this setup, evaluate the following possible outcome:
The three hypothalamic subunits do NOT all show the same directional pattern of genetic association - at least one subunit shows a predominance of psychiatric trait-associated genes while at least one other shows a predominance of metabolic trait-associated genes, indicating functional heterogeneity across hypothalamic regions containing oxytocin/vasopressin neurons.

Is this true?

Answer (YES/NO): YES